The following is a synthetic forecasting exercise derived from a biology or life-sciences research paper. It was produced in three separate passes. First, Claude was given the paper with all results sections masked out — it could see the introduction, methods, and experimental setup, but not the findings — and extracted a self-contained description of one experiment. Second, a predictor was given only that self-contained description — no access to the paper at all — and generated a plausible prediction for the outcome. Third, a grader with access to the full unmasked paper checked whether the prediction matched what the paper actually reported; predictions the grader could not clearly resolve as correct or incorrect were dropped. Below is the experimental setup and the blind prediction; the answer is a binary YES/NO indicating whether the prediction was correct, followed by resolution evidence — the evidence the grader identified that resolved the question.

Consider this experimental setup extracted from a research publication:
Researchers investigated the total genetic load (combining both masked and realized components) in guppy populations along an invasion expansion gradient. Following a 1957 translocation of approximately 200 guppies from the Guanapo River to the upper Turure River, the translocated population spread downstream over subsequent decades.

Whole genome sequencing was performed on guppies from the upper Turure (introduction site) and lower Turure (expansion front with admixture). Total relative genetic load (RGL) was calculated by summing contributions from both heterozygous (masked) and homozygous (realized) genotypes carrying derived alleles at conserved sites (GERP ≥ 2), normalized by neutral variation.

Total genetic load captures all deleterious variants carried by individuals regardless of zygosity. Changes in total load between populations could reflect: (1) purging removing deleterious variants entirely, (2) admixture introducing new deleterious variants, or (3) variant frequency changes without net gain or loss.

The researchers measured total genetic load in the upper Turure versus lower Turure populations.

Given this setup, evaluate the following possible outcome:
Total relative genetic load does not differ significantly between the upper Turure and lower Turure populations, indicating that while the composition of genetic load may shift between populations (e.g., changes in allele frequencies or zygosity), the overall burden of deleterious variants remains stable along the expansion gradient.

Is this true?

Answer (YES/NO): NO